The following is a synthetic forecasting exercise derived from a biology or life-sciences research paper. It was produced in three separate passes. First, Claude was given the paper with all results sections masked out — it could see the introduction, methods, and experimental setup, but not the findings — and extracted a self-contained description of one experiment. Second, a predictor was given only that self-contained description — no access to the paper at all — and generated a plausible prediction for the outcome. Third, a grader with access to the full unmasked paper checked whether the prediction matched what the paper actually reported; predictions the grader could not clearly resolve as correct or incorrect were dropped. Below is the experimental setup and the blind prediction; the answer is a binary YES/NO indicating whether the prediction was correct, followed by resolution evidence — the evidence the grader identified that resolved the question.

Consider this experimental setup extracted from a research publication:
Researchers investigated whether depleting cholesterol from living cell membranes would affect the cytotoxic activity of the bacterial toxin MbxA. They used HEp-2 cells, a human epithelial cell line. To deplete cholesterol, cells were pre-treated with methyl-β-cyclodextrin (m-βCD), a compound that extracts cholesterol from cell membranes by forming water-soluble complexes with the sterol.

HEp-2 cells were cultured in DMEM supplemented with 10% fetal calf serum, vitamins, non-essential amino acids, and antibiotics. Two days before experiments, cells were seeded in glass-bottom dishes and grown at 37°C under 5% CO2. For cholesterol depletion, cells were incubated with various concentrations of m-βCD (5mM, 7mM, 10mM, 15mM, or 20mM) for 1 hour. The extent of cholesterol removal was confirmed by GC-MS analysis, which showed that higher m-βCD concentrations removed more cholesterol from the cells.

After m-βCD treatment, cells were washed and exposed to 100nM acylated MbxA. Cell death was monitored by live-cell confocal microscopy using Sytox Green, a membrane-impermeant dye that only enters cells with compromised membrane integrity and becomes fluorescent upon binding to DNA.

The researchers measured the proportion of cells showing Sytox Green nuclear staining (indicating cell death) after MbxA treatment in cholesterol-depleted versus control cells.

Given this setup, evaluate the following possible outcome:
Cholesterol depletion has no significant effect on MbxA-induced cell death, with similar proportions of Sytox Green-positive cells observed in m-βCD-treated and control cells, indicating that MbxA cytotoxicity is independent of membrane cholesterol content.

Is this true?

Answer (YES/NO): NO